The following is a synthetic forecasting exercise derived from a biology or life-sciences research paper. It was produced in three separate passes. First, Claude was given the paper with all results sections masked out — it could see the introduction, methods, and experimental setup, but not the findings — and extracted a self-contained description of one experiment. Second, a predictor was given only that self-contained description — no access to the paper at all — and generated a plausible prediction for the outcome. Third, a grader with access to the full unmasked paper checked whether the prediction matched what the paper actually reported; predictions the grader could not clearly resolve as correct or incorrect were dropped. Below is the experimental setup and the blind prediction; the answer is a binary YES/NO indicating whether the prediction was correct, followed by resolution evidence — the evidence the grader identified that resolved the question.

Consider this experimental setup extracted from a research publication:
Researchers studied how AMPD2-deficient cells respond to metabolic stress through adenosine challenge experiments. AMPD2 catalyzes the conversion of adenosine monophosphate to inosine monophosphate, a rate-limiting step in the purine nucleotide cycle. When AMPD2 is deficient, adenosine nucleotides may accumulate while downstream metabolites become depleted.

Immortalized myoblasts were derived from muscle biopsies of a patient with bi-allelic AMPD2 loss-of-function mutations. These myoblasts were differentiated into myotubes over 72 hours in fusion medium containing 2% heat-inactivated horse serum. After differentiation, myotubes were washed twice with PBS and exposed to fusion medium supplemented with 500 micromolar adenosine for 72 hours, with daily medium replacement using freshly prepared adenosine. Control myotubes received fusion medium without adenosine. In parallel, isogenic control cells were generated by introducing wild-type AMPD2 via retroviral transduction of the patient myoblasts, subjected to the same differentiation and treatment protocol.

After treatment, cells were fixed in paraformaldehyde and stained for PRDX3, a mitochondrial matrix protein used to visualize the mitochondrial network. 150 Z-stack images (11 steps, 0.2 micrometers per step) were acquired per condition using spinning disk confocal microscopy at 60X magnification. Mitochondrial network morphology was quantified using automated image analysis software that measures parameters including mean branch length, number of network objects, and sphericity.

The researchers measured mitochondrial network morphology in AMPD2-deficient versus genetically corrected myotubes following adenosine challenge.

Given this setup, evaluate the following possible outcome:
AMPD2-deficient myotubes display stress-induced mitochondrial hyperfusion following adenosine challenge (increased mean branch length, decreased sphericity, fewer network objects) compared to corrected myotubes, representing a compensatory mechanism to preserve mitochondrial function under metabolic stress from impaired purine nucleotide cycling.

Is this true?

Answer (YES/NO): YES